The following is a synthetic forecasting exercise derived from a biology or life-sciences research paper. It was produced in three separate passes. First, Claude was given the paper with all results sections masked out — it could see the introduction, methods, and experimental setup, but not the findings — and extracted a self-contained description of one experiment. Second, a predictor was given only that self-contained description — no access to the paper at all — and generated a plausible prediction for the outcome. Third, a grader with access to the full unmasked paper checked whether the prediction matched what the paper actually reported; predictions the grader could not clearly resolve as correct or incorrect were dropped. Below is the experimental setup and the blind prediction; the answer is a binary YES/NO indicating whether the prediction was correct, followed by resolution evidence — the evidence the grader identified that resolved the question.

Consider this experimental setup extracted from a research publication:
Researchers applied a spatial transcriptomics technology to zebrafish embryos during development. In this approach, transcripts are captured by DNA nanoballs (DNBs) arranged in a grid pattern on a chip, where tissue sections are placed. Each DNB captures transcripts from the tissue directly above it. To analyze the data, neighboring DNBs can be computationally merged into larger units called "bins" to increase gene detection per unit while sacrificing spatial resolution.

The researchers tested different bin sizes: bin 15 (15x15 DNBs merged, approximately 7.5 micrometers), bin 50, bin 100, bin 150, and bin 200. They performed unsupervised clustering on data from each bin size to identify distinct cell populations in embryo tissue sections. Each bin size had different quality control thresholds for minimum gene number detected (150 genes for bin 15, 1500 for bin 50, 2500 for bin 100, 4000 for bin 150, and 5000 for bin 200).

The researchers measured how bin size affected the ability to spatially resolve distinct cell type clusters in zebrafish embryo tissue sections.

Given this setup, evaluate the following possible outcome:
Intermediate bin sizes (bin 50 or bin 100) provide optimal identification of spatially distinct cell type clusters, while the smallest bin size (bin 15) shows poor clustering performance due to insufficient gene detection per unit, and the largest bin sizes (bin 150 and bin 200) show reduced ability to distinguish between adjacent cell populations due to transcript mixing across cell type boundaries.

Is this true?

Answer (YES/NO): NO